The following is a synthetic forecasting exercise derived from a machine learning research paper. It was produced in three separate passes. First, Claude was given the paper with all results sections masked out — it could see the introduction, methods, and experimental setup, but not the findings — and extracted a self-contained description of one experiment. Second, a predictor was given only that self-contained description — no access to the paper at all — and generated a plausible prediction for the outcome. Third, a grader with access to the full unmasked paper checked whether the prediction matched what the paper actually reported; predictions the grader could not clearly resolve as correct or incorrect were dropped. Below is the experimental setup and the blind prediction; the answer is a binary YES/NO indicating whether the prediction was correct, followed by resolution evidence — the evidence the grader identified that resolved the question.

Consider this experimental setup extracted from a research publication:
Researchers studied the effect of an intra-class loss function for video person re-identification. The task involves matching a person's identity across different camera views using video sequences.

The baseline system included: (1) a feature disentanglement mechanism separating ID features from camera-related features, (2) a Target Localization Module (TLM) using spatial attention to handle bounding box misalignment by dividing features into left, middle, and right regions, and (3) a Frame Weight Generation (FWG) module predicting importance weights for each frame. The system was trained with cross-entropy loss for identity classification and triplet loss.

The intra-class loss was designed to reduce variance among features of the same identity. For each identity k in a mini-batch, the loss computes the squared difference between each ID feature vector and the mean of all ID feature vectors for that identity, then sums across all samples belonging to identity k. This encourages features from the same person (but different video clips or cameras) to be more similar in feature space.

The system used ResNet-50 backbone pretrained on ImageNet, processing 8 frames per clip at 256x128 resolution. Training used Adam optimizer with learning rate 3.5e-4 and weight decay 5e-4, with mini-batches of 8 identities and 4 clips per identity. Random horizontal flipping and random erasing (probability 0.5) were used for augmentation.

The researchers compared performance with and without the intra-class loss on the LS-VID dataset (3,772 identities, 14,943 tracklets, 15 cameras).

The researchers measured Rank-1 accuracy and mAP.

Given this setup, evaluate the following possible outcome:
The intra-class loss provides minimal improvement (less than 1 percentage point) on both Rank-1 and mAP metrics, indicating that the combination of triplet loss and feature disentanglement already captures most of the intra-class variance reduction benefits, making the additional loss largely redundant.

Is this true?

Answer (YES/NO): NO